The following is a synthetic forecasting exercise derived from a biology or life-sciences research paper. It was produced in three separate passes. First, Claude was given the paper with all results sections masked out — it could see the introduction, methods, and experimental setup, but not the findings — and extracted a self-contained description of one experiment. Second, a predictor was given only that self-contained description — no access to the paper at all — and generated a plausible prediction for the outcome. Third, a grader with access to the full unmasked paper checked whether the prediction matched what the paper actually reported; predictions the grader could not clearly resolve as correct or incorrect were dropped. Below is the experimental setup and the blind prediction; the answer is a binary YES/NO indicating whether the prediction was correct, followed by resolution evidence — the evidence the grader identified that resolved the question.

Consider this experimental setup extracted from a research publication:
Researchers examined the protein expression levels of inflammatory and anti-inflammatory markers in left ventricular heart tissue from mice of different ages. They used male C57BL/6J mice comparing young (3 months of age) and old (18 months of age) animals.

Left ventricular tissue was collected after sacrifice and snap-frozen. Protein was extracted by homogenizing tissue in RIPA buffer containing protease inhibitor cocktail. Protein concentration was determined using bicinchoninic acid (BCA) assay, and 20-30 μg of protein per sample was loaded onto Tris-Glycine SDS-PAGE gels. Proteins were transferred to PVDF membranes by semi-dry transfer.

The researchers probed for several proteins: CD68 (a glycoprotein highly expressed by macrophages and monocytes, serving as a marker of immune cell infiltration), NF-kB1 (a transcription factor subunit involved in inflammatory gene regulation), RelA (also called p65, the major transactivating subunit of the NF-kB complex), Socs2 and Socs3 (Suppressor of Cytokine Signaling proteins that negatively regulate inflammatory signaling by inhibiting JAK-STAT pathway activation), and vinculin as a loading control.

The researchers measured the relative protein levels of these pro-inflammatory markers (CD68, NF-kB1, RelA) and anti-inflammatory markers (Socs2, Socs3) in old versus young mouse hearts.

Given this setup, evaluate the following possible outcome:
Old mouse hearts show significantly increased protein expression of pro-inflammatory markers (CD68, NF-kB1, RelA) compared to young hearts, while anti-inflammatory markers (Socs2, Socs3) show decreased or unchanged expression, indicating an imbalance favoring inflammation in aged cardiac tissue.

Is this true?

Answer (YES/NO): YES